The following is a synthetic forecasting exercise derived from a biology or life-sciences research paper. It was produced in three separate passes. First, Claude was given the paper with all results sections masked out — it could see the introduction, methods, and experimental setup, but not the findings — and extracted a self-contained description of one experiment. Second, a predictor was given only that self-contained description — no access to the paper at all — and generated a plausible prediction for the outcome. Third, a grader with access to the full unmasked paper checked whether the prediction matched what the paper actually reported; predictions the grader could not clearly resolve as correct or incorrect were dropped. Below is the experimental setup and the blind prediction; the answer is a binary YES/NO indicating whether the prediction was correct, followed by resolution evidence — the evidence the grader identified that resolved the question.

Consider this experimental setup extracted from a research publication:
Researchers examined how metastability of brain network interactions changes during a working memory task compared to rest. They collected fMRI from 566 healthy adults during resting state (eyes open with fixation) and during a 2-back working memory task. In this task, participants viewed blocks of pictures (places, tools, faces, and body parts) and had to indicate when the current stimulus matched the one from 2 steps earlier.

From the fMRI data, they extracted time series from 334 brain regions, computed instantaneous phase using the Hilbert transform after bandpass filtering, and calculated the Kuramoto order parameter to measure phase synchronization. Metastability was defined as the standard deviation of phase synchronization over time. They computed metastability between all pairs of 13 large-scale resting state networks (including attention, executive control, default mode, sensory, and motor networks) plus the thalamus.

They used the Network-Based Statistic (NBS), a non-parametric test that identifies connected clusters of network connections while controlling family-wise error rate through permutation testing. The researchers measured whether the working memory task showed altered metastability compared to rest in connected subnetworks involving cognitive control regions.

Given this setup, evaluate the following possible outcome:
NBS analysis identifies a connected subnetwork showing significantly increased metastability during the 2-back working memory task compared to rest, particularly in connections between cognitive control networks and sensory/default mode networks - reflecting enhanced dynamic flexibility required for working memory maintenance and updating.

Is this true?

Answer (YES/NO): NO